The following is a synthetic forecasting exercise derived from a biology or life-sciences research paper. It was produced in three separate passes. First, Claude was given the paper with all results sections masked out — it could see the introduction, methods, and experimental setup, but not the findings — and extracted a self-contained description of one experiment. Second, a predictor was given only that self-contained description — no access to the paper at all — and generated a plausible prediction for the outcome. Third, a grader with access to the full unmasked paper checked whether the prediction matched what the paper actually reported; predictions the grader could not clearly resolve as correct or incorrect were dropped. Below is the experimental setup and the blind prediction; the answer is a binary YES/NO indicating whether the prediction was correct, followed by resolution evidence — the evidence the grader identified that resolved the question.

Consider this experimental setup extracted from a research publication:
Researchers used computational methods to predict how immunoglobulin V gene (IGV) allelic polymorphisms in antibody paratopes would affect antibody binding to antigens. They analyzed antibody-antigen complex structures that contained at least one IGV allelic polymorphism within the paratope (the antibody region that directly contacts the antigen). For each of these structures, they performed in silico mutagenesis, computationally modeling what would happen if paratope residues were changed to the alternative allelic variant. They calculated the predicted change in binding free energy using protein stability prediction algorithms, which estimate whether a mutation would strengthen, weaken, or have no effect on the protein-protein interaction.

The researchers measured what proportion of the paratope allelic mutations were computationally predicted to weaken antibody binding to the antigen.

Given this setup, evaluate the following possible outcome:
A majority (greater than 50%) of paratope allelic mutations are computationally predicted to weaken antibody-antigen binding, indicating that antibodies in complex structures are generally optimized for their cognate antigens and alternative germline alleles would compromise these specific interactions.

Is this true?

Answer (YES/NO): YES